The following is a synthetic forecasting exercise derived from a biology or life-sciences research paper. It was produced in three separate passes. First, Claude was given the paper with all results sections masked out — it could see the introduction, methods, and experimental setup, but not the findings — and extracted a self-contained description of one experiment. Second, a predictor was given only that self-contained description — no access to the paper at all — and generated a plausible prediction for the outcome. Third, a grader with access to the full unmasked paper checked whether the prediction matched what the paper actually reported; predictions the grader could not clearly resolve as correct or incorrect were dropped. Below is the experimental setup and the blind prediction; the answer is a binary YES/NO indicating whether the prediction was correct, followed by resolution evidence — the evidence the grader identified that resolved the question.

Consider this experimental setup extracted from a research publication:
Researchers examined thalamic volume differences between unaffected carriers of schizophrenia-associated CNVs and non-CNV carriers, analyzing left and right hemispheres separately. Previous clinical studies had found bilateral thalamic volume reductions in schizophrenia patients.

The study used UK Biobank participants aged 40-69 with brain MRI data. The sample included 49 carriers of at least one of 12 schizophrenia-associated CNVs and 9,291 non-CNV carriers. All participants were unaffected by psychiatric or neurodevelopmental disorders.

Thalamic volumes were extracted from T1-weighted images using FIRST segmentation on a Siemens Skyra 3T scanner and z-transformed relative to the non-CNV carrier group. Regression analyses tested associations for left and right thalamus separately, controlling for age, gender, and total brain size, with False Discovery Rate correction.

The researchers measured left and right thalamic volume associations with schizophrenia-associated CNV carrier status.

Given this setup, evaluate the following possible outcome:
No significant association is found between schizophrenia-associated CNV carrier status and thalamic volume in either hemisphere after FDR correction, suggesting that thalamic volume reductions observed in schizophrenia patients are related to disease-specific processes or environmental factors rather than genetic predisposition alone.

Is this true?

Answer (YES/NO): NO